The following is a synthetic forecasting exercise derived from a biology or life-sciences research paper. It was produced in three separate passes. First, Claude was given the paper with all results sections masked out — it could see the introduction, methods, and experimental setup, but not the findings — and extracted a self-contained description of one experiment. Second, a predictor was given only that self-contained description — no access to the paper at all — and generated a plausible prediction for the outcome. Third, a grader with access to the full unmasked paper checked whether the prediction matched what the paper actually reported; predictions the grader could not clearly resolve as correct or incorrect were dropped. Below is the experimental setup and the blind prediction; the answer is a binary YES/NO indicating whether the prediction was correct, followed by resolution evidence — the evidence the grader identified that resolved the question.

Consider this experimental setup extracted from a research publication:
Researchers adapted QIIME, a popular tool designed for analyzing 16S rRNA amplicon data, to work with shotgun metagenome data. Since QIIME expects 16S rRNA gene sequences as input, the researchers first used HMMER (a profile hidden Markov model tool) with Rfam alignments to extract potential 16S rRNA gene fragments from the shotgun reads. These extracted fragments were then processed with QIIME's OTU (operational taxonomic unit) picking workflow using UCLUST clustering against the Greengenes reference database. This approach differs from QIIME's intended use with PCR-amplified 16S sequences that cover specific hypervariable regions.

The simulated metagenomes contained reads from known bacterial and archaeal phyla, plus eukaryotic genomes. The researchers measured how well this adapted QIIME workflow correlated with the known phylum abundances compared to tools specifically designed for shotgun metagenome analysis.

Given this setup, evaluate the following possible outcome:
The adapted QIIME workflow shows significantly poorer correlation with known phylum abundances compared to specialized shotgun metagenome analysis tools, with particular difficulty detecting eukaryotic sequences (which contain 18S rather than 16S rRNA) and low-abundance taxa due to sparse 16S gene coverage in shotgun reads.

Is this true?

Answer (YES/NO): NO